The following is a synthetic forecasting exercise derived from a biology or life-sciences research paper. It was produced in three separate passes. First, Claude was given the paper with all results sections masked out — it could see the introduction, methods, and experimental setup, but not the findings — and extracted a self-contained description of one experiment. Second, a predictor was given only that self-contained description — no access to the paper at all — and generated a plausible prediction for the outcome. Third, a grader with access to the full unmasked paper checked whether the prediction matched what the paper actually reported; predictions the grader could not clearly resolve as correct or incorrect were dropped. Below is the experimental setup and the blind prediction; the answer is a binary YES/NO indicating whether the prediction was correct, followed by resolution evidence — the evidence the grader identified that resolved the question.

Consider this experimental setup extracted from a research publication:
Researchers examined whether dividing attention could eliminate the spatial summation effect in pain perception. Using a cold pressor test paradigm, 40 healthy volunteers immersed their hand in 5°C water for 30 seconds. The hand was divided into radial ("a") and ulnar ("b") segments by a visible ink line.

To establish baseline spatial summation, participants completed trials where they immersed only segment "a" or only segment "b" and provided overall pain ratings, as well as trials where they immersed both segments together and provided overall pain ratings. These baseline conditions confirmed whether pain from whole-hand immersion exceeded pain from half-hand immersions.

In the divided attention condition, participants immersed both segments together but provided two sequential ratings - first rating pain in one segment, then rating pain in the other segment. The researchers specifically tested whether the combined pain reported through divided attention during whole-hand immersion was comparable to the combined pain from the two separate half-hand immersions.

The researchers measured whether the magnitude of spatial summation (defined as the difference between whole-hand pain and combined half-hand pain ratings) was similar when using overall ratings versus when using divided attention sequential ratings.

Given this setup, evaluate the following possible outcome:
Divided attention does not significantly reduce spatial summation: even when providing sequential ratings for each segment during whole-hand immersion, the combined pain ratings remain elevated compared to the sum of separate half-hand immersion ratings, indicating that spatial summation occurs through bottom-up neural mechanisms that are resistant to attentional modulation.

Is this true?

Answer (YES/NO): NO